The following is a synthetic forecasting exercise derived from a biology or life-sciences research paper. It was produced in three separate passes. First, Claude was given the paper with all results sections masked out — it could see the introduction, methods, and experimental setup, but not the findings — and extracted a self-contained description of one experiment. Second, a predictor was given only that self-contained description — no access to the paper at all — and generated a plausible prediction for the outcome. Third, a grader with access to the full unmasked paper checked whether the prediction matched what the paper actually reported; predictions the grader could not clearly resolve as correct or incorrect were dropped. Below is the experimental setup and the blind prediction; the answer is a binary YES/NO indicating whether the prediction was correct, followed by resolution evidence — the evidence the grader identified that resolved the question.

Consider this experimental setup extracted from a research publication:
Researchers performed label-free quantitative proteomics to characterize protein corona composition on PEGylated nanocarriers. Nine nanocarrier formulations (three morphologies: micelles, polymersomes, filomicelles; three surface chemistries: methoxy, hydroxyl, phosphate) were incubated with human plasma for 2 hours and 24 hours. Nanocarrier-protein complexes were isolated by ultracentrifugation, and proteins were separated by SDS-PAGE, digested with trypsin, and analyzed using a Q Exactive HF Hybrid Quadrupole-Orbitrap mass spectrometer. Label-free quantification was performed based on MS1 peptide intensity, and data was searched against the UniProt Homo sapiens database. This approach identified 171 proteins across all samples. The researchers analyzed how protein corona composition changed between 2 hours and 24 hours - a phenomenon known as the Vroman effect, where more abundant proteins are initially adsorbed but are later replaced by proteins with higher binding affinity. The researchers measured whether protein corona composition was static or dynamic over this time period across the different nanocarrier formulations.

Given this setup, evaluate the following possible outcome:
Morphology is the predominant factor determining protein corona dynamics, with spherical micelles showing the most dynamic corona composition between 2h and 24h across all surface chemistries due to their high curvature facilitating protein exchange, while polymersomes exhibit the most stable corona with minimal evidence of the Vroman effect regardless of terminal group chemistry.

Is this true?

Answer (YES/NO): NO